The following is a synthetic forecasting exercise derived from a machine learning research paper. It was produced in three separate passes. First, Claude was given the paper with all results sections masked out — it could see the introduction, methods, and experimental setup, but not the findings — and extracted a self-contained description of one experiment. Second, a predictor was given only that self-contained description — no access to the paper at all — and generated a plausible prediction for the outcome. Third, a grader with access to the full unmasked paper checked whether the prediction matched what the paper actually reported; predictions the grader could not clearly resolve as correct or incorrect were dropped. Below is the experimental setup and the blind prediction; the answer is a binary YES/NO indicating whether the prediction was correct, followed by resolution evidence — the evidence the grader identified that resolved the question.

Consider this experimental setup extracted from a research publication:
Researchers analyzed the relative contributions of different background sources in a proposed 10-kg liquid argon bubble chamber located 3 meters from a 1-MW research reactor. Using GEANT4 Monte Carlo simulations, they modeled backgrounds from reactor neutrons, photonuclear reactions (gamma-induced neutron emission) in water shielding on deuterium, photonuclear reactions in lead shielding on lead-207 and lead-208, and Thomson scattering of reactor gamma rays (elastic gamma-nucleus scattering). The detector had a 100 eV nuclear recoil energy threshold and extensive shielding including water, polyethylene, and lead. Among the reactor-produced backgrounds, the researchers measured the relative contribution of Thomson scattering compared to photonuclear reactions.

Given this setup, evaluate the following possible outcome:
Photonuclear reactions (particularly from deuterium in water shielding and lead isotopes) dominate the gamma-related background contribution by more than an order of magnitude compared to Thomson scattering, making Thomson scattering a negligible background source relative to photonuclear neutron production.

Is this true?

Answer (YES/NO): YES